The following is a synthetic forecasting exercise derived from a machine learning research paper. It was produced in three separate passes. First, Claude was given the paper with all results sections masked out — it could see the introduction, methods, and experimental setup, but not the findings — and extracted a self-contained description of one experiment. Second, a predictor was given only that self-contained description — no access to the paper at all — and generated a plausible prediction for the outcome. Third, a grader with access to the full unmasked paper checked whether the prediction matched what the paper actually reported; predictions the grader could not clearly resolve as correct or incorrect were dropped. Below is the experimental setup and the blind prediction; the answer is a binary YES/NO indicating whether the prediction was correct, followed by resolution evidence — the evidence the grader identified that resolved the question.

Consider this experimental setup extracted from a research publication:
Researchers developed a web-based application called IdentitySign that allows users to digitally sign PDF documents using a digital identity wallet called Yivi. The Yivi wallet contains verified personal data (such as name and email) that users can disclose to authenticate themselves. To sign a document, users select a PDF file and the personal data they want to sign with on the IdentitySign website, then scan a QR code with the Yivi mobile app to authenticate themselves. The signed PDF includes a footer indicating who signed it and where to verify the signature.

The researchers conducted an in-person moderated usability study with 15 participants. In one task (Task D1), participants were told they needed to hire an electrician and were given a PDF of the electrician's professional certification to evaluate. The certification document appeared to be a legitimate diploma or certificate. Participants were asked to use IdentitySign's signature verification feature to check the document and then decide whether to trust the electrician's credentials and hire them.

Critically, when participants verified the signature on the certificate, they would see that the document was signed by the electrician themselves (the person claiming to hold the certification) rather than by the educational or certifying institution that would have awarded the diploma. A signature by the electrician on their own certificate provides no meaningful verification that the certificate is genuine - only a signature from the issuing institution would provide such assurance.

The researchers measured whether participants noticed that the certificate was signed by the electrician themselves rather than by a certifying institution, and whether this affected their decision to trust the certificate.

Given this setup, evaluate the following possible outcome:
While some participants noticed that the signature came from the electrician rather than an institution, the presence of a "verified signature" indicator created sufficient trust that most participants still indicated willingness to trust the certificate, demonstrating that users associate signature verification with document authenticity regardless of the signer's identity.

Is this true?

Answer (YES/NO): YES